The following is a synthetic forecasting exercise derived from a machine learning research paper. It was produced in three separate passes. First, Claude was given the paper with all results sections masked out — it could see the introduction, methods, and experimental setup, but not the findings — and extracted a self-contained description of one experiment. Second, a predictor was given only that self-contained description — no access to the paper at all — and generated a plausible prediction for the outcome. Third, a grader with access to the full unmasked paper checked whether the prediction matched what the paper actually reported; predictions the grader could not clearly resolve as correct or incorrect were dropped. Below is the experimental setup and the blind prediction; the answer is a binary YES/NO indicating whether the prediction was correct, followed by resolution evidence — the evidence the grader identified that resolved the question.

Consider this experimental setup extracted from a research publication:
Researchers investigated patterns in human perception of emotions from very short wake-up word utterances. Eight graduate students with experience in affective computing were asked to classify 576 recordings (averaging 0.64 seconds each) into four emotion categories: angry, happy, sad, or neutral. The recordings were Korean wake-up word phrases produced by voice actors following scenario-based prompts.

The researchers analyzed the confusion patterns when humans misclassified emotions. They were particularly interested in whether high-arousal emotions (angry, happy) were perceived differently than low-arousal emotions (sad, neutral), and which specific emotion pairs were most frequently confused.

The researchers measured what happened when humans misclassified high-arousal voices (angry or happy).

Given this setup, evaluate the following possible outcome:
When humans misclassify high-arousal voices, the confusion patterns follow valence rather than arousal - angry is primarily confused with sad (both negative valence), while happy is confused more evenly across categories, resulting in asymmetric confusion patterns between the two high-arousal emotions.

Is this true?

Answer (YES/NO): NO